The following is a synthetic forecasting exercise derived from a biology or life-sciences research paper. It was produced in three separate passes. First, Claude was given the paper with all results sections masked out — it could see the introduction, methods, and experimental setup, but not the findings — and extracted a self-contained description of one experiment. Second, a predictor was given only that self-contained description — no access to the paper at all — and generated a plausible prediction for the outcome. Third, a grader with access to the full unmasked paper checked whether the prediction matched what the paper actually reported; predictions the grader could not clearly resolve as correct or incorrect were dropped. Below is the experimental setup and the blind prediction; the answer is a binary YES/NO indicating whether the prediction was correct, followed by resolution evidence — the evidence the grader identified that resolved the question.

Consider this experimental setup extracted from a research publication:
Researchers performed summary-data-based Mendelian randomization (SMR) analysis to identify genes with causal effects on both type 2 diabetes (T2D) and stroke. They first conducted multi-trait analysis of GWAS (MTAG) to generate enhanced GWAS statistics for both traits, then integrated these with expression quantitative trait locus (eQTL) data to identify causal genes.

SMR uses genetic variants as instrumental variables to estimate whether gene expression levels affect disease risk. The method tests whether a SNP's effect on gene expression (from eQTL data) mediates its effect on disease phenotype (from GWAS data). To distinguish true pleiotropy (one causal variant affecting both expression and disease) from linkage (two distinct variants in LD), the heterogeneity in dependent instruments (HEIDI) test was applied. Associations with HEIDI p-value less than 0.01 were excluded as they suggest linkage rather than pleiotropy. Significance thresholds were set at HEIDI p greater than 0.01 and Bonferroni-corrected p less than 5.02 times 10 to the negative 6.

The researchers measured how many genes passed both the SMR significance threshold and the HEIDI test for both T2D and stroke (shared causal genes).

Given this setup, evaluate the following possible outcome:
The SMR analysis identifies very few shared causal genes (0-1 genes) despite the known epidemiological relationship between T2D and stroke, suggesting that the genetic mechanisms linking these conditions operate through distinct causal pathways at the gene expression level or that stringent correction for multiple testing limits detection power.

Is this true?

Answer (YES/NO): NO